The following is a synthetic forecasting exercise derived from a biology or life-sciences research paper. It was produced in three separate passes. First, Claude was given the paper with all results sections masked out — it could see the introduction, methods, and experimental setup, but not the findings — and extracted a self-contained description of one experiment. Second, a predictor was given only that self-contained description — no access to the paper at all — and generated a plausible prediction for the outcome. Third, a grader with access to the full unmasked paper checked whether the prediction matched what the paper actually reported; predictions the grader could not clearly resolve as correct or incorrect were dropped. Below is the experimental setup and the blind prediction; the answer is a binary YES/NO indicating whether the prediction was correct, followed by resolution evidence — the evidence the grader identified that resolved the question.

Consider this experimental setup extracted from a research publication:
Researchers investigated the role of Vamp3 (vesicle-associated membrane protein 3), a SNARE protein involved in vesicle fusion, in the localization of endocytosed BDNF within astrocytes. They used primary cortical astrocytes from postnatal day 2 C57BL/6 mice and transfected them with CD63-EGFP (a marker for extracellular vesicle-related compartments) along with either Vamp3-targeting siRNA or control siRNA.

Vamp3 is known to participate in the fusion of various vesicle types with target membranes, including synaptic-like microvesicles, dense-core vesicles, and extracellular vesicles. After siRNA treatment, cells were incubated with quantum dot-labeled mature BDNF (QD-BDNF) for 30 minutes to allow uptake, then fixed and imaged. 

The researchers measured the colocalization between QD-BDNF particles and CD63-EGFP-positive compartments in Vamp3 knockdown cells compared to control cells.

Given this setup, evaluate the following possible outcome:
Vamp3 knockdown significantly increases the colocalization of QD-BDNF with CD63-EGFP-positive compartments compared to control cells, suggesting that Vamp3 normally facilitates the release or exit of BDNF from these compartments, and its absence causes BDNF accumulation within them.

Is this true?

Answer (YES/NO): YES